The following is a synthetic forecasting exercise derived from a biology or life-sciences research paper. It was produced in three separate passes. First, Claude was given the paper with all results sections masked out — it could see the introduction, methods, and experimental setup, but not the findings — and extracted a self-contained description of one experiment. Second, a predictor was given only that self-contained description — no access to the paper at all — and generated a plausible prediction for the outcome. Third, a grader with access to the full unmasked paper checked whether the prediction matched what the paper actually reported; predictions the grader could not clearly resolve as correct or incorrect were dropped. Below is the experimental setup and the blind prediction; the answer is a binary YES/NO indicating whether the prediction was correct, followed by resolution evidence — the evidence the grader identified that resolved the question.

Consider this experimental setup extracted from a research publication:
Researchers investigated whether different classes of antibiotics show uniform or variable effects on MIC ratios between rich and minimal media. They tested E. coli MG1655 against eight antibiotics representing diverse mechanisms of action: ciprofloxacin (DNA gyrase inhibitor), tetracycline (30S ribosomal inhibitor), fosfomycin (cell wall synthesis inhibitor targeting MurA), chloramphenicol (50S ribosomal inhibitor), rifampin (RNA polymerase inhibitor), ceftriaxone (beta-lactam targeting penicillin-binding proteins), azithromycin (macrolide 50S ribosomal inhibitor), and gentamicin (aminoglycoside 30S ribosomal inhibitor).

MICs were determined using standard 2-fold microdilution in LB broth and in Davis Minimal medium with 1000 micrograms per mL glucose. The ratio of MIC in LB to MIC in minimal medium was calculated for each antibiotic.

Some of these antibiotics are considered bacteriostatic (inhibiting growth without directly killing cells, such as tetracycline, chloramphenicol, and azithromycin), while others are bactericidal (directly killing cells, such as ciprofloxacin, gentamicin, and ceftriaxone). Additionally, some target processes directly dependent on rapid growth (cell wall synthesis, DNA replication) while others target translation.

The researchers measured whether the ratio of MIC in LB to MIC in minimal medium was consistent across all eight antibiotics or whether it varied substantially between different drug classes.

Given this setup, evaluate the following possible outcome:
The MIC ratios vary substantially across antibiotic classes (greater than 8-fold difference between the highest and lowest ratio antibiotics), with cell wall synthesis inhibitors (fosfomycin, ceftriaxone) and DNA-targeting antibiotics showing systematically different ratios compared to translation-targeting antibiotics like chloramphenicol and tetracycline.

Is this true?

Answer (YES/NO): NO